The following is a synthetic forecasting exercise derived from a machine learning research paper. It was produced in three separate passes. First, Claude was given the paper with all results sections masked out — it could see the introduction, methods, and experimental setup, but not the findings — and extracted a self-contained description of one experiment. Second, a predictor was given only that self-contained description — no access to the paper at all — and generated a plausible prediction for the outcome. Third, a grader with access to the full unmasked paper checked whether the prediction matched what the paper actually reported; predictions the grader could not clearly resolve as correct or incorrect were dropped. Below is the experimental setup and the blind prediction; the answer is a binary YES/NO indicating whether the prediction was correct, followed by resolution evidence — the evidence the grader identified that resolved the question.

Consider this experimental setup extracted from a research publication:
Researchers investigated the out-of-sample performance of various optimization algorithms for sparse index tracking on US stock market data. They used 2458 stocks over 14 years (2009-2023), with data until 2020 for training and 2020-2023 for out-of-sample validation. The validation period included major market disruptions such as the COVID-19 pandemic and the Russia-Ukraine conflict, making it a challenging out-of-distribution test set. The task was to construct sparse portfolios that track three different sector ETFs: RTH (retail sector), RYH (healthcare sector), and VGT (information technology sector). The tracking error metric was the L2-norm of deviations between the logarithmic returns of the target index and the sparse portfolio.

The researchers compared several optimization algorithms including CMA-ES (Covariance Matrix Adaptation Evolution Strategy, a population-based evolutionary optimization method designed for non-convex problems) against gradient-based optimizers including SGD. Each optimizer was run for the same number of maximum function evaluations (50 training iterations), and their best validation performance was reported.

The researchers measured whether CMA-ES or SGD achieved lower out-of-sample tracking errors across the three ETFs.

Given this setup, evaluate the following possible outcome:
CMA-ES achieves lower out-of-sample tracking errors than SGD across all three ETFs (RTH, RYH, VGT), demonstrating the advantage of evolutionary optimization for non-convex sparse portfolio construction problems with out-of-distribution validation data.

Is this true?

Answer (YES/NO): YES